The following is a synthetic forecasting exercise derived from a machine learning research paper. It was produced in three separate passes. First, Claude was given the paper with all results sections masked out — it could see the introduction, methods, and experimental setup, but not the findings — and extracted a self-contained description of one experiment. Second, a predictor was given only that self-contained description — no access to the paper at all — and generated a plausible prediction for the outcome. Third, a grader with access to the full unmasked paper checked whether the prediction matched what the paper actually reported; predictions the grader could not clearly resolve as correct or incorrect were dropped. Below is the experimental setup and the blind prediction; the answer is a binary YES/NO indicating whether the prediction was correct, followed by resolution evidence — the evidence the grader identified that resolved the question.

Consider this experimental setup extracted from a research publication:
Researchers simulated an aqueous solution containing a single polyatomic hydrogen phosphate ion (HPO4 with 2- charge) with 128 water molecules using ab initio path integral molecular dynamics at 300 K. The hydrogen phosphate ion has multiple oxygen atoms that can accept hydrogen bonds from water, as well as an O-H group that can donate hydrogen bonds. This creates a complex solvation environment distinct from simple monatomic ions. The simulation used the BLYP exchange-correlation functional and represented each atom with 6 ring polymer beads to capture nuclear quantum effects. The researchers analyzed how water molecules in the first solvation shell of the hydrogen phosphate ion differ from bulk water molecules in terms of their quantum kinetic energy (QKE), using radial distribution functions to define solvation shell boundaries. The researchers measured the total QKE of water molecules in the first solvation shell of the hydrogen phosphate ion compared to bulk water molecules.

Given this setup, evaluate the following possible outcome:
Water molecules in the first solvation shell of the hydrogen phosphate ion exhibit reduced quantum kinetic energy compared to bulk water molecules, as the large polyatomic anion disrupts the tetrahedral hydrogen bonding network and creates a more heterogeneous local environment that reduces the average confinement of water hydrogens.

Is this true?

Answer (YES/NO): NO